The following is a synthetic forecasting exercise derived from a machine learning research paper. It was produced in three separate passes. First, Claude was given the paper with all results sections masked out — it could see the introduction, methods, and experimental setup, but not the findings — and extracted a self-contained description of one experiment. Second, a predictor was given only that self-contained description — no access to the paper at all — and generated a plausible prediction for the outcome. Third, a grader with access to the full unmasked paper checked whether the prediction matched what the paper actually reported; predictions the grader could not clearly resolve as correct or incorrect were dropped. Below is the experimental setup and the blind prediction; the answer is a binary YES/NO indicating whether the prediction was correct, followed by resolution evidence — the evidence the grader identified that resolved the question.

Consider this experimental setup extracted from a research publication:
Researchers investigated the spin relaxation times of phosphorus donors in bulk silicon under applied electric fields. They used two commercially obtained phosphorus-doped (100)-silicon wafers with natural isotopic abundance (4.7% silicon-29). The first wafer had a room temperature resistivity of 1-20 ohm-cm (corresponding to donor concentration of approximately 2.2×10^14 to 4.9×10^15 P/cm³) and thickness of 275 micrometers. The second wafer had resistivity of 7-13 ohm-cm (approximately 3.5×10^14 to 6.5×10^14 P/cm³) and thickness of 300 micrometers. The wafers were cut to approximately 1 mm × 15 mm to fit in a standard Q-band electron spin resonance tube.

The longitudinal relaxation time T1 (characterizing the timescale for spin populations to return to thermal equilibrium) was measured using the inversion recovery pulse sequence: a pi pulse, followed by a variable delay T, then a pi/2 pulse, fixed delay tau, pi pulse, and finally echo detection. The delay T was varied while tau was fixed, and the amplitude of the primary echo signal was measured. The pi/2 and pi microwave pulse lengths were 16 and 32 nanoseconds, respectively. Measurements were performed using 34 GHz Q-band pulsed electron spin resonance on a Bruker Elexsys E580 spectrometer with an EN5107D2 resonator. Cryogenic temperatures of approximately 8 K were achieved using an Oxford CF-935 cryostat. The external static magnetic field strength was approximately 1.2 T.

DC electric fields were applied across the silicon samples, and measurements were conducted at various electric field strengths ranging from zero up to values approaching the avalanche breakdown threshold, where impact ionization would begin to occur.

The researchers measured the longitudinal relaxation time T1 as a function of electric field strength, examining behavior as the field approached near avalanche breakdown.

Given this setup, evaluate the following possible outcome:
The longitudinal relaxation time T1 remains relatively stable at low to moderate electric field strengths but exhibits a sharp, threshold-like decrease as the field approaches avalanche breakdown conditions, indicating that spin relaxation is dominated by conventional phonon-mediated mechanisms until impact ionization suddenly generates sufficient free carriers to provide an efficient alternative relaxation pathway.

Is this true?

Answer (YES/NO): NO